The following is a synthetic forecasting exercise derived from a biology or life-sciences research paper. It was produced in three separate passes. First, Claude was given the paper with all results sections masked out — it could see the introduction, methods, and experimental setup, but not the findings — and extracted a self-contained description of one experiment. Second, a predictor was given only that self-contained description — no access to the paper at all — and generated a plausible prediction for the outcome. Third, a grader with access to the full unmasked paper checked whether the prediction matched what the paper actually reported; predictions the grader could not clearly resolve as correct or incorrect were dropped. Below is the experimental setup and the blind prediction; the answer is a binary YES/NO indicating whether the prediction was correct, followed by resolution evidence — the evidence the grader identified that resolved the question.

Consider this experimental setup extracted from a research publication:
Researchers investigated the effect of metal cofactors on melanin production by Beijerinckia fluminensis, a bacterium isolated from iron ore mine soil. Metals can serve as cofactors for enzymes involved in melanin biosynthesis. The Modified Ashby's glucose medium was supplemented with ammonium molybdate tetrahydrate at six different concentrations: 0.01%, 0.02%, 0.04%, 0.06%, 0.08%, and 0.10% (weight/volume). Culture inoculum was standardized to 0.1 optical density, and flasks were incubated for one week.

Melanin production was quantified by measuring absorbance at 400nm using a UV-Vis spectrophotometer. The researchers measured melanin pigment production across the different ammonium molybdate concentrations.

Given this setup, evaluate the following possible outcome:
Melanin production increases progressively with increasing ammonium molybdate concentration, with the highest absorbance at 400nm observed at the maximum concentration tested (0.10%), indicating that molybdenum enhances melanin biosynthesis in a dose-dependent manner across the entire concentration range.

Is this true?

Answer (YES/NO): NO